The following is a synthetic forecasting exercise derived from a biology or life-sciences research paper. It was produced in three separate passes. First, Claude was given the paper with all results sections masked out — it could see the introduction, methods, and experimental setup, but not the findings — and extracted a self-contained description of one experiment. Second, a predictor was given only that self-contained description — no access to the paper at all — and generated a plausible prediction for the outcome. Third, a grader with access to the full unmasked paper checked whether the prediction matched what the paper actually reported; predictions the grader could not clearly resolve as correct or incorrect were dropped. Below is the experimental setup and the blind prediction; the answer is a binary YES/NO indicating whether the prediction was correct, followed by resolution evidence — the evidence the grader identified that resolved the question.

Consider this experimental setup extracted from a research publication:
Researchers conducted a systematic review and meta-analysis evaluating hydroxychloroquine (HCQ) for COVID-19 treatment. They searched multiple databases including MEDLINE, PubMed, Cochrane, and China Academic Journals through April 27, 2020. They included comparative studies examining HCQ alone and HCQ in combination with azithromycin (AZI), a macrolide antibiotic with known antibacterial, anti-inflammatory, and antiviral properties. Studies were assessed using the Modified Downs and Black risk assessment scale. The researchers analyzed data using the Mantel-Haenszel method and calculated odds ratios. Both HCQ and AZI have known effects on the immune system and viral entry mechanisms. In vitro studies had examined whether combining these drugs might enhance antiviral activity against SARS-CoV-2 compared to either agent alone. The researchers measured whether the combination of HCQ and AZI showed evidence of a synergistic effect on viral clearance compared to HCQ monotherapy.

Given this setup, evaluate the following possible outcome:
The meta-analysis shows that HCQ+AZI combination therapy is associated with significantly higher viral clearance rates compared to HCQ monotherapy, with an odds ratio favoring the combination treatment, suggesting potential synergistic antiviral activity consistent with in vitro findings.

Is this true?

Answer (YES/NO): NO